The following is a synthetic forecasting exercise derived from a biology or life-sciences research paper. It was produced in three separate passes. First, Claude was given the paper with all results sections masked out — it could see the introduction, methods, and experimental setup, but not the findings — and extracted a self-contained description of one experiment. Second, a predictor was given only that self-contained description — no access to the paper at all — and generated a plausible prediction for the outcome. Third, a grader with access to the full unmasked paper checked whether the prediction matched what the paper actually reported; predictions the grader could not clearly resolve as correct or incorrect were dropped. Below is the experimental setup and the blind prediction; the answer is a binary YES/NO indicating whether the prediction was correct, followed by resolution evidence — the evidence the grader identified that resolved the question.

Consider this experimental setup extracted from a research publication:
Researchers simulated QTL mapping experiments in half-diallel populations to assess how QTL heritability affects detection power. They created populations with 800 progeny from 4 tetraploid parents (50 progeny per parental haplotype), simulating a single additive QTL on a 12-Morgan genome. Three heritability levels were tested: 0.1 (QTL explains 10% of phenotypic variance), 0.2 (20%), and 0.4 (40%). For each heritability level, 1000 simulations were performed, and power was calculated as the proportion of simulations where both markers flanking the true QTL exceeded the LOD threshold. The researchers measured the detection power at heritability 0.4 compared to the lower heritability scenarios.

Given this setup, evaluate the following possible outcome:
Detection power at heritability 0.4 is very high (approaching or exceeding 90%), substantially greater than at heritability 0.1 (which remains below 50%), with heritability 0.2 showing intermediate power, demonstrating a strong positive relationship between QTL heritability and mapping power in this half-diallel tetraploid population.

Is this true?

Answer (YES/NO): NO